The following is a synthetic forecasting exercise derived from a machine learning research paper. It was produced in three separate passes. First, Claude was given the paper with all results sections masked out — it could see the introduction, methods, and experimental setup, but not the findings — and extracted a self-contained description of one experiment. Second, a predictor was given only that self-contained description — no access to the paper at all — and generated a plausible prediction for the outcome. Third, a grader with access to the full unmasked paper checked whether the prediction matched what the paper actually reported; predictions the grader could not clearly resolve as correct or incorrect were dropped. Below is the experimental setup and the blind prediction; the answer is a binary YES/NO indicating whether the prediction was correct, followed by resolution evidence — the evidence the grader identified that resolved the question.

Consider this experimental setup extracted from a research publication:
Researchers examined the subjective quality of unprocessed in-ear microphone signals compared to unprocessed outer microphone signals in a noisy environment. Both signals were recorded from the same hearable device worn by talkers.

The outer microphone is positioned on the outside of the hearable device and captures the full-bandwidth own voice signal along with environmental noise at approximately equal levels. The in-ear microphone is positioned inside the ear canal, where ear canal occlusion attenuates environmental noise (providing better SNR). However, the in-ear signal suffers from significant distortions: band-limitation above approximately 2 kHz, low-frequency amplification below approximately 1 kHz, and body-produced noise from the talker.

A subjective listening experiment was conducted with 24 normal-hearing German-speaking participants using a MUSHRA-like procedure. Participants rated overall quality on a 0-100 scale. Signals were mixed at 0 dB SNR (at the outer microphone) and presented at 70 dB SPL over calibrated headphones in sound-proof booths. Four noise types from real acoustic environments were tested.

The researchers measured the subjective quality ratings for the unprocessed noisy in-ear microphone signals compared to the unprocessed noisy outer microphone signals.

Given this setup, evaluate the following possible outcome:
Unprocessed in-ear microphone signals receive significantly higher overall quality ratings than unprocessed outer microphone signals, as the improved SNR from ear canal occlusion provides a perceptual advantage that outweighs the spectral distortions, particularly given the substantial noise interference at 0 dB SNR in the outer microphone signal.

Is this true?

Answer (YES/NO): YES